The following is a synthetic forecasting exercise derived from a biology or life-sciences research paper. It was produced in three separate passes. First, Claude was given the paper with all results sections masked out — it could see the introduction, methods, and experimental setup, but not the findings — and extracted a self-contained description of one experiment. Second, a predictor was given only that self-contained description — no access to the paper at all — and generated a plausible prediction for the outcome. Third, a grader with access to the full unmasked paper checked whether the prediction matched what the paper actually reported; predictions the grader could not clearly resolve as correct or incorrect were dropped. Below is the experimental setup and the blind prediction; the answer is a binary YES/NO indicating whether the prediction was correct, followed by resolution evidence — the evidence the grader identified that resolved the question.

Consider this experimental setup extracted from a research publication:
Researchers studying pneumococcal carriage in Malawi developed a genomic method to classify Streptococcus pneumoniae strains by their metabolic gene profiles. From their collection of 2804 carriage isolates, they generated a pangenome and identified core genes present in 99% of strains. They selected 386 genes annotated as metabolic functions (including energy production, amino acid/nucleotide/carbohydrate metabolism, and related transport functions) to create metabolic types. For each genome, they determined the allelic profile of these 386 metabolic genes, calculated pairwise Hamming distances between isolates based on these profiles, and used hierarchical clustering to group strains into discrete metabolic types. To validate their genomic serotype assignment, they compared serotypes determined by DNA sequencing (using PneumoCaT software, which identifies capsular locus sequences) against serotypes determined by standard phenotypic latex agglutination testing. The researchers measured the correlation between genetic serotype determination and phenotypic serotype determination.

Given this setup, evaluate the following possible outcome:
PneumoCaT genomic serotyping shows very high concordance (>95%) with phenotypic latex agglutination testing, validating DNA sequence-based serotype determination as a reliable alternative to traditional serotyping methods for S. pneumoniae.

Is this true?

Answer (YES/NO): NO